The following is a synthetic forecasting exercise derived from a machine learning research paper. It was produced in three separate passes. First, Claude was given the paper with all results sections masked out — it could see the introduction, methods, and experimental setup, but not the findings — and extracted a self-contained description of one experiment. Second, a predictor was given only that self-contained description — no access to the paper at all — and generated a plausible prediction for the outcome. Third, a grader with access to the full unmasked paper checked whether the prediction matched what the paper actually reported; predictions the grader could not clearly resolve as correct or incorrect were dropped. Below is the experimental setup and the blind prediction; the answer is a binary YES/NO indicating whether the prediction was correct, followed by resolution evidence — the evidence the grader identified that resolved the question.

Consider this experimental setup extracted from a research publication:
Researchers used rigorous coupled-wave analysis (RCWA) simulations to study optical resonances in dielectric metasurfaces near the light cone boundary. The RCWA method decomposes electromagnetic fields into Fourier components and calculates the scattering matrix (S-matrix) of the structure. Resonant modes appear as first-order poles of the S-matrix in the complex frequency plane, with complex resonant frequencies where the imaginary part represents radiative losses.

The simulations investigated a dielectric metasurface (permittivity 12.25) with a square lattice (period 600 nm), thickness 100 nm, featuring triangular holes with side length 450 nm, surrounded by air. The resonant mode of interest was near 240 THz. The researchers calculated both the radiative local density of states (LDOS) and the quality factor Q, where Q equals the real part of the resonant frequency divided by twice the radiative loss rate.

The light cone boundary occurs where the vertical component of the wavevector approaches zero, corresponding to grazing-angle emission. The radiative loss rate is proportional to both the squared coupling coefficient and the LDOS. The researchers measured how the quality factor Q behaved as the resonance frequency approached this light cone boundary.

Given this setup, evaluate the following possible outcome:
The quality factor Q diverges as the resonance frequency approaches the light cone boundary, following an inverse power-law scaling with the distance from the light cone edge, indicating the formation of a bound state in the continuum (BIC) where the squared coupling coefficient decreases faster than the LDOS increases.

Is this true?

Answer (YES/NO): NO